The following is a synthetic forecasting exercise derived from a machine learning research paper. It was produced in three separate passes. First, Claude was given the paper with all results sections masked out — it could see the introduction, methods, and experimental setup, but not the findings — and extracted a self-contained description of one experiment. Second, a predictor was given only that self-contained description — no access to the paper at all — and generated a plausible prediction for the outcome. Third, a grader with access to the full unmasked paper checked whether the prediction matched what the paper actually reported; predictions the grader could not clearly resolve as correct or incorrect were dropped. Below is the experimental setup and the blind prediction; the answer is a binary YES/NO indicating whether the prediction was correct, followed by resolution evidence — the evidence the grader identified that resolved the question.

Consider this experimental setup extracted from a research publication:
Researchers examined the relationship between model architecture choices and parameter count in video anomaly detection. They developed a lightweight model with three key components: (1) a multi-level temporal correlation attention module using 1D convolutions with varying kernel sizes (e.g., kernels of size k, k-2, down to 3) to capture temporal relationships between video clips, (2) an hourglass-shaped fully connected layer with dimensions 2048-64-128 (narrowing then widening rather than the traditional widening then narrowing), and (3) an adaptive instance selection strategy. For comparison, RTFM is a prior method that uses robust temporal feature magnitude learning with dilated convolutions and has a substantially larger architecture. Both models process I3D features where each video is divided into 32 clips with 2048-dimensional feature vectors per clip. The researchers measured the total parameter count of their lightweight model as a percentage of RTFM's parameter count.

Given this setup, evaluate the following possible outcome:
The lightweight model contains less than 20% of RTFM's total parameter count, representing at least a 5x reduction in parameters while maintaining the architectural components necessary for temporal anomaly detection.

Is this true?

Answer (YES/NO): YES